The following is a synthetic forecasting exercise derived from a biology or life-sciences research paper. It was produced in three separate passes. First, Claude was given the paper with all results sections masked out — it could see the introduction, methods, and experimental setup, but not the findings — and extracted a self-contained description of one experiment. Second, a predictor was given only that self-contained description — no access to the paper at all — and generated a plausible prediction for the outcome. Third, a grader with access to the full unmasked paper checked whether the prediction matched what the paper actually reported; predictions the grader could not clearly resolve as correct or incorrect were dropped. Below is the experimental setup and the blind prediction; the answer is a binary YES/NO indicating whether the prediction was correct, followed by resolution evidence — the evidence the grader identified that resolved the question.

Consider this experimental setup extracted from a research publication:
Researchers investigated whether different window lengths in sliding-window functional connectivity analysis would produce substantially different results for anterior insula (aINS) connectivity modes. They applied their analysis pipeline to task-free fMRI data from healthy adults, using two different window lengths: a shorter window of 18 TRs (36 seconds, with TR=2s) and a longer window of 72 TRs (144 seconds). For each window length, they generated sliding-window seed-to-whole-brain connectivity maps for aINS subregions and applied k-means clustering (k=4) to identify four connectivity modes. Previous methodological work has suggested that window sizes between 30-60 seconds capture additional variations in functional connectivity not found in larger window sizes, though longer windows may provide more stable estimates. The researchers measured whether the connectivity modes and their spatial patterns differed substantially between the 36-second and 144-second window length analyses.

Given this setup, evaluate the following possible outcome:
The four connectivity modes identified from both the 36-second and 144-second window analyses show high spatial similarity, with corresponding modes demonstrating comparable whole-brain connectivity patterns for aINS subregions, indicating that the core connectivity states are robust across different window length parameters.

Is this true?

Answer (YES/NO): YES